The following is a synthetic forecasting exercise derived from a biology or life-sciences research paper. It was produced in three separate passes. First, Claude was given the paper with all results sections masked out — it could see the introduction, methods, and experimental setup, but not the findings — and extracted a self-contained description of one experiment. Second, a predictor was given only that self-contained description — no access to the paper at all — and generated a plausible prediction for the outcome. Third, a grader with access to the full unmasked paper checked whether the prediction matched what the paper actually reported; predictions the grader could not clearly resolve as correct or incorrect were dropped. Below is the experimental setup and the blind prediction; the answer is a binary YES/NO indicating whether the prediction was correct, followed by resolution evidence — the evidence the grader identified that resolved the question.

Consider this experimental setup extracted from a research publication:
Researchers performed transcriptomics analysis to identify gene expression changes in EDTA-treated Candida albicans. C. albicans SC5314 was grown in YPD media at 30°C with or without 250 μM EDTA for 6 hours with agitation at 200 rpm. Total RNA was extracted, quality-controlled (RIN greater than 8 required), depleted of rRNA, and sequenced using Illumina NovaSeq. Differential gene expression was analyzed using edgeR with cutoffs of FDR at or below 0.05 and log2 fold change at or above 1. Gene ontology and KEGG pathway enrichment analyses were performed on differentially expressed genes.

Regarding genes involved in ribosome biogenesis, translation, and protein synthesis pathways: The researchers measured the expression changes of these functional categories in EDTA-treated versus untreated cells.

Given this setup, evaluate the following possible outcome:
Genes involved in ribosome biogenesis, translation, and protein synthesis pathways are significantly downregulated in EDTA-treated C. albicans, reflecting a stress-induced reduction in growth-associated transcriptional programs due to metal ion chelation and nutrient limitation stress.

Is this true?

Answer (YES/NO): YES